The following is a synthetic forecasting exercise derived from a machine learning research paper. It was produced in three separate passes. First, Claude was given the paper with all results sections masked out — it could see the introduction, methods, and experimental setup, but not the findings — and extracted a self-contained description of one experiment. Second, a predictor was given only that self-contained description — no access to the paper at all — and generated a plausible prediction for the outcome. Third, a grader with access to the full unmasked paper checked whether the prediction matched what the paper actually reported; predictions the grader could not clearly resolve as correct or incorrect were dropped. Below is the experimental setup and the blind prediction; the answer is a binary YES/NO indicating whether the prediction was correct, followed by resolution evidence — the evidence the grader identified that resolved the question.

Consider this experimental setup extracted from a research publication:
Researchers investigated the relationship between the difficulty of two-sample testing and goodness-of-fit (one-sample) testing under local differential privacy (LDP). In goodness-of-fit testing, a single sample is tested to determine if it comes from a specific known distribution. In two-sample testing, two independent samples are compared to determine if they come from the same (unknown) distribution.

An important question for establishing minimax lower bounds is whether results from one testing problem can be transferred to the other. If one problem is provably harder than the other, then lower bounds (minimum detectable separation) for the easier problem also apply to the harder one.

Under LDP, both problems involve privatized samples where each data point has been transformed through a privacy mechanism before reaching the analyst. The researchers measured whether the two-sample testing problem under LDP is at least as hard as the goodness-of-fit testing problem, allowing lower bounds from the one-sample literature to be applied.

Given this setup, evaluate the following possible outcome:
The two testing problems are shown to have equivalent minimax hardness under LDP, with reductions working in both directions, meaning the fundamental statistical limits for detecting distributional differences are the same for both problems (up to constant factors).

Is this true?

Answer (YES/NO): NO